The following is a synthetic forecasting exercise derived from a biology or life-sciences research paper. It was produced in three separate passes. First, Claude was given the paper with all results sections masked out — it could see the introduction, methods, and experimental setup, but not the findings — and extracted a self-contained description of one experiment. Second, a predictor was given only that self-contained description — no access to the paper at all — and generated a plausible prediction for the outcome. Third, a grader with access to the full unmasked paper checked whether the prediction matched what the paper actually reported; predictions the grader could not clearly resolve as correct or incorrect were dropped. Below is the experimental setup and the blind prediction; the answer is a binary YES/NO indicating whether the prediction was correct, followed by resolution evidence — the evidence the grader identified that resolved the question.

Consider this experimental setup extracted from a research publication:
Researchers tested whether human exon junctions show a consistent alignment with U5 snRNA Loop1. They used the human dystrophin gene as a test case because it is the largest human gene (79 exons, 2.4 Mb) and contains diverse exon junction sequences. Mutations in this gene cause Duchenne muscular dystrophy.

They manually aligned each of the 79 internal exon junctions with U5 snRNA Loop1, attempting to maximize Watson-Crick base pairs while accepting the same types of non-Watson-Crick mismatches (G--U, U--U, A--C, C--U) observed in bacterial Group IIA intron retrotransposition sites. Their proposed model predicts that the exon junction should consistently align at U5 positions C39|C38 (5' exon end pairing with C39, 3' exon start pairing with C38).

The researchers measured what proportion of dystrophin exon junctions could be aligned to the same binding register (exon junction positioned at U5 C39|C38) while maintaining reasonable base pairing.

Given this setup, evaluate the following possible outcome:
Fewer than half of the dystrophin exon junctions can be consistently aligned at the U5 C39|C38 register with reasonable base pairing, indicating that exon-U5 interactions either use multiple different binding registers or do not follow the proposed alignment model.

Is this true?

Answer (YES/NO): NO